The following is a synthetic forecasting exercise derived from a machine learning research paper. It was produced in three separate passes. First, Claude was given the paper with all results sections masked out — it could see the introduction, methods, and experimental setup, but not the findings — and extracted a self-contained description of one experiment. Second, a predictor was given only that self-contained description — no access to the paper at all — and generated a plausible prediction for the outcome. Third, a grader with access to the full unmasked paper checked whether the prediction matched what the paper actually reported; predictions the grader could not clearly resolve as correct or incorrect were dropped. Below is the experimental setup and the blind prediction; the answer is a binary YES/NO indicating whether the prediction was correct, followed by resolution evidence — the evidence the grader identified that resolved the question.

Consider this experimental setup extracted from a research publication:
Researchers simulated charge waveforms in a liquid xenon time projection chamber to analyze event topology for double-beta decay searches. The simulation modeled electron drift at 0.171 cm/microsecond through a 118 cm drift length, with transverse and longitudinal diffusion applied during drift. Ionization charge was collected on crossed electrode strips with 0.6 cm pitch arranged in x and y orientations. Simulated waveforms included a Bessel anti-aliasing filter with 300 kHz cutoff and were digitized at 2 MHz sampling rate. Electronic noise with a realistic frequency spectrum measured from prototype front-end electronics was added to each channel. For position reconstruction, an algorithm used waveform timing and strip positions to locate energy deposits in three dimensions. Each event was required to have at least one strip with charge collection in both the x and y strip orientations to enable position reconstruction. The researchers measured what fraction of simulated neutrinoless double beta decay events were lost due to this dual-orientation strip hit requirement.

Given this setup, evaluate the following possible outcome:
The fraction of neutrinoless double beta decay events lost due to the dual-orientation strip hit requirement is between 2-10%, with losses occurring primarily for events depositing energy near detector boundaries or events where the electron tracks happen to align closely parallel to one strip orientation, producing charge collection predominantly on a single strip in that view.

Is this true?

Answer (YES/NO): YES